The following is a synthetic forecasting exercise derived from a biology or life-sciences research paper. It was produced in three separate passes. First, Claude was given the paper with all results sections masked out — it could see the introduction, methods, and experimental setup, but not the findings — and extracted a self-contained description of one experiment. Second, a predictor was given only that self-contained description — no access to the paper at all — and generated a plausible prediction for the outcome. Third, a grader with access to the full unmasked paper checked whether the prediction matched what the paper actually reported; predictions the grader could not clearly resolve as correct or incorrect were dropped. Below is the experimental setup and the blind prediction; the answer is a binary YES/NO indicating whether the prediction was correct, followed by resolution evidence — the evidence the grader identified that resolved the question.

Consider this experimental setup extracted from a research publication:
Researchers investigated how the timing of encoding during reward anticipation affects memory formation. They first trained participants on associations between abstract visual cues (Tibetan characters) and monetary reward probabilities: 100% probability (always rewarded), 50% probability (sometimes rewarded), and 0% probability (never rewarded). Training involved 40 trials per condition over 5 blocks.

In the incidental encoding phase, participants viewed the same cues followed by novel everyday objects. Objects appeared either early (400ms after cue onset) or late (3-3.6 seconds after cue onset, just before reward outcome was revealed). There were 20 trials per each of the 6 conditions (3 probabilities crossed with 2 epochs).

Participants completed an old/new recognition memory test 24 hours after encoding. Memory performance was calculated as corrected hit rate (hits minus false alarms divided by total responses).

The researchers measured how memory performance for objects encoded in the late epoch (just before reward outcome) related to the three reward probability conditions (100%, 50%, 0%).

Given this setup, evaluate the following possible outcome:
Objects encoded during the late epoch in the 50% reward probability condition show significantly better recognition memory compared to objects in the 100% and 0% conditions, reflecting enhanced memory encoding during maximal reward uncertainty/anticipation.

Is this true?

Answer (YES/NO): YES